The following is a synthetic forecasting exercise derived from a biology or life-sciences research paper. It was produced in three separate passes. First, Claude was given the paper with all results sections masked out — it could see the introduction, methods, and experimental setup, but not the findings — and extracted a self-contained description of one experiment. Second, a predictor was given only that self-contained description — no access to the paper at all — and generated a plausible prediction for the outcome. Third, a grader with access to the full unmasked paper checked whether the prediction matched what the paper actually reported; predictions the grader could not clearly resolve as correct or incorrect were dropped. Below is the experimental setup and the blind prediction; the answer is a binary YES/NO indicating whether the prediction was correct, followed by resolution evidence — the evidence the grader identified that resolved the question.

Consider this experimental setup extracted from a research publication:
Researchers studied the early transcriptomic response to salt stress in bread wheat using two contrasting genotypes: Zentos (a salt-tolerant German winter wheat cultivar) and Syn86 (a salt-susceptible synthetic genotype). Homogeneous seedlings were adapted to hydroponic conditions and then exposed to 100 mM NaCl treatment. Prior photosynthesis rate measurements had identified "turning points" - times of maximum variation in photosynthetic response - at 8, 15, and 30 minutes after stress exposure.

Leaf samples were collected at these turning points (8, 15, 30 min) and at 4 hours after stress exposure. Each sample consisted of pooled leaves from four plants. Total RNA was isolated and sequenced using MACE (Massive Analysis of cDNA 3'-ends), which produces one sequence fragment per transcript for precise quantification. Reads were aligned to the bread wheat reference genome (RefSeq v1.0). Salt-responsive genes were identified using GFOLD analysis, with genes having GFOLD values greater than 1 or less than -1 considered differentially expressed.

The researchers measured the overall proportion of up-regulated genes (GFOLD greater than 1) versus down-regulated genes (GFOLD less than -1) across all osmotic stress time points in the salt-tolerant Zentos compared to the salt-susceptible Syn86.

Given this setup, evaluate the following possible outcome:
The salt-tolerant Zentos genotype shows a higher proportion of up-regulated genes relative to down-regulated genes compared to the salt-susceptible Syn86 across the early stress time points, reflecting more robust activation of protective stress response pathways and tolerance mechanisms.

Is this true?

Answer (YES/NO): YES